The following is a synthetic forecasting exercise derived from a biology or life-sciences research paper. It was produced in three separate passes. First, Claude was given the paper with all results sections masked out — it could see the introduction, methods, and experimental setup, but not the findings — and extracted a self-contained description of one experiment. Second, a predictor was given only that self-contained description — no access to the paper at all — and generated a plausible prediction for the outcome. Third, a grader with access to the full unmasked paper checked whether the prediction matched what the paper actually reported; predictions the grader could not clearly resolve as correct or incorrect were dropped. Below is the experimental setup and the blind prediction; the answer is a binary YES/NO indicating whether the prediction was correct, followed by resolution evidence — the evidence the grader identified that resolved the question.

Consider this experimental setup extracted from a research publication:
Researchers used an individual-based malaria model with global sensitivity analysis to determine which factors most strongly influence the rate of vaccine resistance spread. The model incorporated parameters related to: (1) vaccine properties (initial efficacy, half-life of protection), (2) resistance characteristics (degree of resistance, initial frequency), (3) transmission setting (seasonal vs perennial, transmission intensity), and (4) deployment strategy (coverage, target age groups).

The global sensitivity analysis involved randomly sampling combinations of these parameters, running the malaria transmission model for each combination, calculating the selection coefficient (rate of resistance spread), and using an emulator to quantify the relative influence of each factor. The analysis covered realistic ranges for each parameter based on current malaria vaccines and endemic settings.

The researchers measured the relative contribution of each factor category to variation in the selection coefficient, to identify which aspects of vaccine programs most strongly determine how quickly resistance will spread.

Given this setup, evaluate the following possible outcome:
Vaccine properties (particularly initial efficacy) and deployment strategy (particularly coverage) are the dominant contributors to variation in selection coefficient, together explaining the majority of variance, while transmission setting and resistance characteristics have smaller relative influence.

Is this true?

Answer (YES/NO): NO